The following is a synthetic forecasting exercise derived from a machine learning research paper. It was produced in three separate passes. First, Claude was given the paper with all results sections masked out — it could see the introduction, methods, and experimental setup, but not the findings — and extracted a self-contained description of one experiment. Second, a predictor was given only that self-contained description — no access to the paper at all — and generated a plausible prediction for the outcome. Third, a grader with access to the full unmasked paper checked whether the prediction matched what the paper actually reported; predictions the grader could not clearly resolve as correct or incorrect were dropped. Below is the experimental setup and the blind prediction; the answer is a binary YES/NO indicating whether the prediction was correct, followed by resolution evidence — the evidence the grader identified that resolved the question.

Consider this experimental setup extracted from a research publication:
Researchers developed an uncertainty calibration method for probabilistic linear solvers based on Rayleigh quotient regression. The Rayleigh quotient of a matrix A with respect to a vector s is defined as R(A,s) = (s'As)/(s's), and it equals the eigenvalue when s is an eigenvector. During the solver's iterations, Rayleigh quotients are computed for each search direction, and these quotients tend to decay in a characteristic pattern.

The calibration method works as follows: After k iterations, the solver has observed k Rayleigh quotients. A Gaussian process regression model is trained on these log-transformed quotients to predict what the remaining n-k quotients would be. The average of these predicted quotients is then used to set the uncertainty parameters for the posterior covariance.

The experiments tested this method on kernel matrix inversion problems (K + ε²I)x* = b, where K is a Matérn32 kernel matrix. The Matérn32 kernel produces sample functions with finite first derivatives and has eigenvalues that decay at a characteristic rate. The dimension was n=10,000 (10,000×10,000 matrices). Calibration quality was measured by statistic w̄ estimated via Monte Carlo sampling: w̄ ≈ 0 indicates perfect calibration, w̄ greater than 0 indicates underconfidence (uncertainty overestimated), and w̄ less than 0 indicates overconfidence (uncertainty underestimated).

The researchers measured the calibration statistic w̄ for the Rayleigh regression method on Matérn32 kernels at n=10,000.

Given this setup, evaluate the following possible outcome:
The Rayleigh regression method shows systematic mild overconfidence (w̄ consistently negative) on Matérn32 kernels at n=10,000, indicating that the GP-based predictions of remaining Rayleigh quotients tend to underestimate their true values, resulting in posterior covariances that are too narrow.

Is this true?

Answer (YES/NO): NO